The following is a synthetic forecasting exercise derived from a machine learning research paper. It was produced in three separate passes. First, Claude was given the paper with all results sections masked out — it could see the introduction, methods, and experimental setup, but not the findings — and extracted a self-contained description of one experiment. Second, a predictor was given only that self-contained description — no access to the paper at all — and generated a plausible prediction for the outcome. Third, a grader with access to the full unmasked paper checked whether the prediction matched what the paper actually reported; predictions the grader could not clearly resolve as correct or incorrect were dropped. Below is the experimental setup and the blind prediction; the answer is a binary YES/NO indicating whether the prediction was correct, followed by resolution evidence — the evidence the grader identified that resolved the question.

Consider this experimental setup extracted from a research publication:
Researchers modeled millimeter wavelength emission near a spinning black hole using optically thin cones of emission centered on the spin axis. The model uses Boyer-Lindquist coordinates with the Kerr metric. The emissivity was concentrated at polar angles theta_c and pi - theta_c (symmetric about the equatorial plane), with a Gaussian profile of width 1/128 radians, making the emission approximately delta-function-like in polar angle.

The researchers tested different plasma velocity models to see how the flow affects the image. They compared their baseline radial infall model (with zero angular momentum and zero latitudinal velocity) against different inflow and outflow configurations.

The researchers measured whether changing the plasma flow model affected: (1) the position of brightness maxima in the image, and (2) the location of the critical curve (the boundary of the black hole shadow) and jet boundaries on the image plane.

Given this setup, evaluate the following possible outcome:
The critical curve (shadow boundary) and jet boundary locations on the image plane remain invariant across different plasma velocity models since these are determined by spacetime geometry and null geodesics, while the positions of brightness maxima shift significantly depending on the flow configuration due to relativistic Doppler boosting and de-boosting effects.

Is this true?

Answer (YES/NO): YES